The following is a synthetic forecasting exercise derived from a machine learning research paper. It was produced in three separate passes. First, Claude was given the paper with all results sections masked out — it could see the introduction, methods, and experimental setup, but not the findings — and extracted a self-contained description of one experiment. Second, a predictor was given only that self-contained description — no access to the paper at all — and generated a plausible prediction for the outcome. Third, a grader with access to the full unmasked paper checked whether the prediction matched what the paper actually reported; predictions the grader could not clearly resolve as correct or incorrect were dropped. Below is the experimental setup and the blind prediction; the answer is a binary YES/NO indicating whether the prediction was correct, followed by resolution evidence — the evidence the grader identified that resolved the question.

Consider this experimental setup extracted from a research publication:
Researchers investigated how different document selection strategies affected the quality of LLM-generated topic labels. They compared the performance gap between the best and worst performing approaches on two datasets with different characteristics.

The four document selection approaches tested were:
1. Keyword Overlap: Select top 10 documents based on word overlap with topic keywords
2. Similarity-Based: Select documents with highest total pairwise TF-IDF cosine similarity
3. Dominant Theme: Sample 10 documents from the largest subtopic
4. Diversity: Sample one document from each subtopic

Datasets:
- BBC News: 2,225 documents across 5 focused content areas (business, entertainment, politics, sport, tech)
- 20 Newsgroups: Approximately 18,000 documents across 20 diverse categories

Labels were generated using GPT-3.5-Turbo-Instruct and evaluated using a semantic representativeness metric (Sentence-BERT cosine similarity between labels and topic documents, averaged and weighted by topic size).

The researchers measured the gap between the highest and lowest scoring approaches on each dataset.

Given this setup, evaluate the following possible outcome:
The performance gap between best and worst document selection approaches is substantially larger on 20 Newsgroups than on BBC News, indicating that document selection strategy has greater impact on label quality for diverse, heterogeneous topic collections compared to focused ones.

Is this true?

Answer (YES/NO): NO